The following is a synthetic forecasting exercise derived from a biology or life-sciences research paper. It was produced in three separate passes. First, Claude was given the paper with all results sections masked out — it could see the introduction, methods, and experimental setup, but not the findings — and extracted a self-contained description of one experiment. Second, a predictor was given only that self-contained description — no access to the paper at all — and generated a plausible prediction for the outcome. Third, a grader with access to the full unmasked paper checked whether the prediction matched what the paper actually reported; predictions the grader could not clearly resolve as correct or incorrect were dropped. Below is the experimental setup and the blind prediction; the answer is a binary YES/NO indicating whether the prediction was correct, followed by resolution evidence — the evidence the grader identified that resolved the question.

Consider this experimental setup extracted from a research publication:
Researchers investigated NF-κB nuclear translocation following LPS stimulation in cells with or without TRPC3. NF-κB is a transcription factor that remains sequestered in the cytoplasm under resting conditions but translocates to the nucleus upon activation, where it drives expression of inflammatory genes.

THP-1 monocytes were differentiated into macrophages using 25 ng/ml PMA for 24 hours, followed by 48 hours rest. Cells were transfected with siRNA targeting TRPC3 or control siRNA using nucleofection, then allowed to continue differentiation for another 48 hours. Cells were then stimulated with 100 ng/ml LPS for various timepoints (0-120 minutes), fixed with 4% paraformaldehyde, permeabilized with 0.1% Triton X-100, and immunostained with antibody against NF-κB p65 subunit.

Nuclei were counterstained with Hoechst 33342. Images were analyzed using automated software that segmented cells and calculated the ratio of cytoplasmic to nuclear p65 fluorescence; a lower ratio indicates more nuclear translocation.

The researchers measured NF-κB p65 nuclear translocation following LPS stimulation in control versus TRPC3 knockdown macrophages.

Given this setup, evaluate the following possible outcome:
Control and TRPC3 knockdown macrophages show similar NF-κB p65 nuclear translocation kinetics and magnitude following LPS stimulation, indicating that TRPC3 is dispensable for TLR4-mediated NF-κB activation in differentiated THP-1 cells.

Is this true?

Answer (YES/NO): NO